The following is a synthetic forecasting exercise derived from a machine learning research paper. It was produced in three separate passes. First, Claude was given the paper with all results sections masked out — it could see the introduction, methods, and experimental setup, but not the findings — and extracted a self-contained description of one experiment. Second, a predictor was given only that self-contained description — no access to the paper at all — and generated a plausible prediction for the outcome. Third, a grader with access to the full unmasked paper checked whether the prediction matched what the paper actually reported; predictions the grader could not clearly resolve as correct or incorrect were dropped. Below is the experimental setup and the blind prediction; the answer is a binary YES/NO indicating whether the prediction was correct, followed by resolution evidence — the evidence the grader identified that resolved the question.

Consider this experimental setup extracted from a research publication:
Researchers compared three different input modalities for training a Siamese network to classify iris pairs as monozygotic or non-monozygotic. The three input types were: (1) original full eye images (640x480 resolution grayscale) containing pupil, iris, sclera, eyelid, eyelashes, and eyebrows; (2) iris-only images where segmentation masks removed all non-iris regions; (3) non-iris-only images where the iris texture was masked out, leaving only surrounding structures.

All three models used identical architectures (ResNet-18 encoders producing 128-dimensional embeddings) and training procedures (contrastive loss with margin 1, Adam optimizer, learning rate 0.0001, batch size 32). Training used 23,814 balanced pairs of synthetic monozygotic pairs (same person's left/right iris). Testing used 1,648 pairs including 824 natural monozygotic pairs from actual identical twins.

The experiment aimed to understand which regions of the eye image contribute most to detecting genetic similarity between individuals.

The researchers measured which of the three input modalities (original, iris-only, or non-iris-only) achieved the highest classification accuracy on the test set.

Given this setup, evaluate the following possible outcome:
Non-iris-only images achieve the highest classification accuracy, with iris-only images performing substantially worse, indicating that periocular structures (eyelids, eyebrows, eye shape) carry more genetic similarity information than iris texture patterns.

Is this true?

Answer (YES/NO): NO